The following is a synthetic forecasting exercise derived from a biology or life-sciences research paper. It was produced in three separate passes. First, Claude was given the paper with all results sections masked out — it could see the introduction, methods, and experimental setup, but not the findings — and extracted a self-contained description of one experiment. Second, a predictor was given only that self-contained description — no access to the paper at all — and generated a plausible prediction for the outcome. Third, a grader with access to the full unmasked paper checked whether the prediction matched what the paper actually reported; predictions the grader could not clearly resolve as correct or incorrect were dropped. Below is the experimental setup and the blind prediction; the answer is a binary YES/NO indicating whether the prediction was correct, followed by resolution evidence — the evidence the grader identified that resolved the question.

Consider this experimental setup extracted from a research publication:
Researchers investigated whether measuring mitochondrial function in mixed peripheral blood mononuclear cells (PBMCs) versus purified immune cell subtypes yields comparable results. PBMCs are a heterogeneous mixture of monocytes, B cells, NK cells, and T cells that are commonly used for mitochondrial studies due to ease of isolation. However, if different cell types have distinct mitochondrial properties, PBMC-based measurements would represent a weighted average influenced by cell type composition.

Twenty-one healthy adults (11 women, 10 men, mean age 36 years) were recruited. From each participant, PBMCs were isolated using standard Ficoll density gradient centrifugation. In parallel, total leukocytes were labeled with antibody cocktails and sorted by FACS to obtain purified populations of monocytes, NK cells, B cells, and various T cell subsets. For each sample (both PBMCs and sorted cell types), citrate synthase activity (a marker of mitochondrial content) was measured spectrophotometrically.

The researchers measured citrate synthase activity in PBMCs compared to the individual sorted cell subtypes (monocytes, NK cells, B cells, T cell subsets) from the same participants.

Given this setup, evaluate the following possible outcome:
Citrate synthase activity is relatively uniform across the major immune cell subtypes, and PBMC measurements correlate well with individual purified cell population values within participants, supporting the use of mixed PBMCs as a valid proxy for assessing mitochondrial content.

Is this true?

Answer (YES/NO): NO